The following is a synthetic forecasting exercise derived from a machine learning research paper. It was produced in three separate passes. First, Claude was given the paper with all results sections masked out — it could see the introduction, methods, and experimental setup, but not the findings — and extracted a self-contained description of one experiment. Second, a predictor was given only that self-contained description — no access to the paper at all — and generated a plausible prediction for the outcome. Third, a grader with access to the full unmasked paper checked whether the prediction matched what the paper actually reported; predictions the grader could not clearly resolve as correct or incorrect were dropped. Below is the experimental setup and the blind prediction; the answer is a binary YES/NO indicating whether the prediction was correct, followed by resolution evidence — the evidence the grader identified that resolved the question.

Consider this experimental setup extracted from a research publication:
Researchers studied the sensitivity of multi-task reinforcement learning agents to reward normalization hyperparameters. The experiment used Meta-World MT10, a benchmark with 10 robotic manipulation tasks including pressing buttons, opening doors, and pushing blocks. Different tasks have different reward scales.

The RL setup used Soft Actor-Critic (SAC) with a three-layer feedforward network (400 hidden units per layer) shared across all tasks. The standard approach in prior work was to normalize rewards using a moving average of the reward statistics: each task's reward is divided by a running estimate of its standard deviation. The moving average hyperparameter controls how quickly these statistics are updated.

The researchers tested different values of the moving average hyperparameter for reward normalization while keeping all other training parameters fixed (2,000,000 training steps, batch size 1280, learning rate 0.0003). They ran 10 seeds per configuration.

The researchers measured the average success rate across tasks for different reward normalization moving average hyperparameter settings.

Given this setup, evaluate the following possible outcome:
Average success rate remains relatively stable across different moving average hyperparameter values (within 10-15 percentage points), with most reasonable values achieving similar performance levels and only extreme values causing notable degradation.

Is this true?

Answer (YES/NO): NO